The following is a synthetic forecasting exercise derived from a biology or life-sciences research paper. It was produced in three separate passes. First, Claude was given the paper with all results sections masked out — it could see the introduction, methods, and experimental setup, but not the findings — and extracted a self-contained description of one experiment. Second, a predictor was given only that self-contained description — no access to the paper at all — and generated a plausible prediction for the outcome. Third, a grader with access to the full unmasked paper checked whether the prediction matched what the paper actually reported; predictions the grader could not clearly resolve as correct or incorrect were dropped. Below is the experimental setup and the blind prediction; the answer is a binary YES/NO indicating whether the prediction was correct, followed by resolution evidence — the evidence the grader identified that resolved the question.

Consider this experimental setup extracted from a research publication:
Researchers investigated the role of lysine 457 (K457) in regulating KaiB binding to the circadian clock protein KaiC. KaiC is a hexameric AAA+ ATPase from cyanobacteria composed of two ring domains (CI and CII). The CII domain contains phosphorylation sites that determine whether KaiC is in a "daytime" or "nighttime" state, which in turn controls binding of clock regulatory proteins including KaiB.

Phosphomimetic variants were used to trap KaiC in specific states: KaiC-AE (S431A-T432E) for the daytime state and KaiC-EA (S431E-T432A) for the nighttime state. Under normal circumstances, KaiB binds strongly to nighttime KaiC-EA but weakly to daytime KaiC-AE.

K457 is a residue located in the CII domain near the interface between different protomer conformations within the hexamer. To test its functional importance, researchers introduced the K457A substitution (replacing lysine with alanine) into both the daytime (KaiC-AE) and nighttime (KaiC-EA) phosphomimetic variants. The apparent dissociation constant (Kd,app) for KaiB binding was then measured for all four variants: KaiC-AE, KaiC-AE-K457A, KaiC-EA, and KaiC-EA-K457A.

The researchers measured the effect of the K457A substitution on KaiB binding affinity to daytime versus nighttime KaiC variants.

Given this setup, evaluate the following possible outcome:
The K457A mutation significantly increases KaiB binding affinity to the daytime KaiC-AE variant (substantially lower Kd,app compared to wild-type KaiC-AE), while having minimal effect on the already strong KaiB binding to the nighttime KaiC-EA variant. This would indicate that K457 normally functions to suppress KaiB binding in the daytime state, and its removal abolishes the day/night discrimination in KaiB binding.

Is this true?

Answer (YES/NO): NO